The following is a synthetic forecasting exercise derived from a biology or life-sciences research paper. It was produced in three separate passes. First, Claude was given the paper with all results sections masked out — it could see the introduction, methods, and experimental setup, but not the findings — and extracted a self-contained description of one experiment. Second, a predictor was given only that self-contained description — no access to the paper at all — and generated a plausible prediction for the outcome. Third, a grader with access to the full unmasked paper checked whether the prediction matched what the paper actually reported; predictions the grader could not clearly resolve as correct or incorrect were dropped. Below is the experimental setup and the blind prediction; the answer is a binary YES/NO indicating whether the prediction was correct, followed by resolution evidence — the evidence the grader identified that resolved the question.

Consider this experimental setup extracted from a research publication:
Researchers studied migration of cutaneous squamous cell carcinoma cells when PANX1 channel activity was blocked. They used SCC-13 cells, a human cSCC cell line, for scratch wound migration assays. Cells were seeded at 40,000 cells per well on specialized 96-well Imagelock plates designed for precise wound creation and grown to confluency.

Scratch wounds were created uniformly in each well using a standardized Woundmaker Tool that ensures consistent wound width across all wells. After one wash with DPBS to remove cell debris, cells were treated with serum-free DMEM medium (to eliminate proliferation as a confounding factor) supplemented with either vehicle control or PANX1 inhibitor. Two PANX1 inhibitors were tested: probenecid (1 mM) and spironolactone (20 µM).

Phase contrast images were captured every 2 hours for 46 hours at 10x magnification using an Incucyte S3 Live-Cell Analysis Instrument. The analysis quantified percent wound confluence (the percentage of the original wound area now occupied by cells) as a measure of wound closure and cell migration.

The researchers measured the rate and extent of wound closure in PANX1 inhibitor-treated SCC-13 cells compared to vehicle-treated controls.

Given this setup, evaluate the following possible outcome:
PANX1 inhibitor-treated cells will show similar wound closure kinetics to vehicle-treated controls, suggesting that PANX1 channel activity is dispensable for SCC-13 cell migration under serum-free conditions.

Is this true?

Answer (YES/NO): NO